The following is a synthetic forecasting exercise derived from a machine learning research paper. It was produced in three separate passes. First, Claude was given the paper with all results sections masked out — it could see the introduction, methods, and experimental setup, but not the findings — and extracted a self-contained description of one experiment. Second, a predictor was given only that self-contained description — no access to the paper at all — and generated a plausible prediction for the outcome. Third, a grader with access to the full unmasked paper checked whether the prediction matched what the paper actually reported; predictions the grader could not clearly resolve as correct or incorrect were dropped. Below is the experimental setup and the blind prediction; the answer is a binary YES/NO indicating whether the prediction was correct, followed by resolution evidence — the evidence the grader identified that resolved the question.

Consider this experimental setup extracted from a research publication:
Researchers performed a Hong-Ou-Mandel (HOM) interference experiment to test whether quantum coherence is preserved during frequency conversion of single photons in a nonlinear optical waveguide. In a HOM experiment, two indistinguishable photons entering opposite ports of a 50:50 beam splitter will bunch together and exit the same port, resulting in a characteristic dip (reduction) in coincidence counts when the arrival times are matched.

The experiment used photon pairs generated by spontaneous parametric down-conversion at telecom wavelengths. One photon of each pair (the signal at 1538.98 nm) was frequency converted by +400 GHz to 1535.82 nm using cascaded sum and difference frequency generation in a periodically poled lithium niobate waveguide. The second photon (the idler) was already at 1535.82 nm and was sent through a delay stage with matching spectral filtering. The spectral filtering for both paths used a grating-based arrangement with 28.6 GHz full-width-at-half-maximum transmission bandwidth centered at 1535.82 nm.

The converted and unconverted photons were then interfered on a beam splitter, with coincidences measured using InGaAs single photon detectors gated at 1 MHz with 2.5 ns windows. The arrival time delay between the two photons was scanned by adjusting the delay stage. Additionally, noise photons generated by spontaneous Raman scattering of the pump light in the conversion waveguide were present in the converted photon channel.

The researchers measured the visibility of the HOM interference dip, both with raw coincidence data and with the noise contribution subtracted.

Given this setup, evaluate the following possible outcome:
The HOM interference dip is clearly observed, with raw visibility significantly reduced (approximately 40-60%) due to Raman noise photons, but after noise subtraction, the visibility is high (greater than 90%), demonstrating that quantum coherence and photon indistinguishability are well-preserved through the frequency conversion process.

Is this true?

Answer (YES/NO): NO